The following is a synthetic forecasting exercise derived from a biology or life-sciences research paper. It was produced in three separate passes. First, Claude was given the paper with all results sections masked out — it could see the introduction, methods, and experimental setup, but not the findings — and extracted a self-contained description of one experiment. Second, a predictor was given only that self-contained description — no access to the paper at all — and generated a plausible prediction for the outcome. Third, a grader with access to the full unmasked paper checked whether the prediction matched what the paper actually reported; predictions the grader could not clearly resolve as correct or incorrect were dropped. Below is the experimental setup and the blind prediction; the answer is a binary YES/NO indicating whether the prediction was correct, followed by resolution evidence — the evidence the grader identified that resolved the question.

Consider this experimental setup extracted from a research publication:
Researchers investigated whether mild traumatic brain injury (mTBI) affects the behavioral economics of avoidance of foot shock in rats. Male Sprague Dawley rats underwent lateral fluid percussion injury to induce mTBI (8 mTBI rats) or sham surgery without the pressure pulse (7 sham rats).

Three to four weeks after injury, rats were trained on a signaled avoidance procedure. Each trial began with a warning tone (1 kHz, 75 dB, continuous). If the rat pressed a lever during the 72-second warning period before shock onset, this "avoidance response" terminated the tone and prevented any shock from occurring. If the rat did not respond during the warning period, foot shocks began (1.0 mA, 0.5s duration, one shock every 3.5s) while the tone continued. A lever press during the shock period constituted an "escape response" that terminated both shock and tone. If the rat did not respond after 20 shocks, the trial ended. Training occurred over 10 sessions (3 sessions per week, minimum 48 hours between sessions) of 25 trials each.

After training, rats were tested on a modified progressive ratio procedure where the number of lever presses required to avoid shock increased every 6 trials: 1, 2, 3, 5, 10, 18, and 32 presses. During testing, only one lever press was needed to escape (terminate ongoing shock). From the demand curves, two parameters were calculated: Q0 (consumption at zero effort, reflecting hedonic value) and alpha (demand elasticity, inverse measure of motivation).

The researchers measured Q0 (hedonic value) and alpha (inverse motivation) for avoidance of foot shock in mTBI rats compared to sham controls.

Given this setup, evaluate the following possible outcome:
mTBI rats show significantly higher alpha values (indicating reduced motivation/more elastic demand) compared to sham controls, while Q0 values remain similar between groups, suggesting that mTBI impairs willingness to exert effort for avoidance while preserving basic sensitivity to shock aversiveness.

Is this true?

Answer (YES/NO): NO